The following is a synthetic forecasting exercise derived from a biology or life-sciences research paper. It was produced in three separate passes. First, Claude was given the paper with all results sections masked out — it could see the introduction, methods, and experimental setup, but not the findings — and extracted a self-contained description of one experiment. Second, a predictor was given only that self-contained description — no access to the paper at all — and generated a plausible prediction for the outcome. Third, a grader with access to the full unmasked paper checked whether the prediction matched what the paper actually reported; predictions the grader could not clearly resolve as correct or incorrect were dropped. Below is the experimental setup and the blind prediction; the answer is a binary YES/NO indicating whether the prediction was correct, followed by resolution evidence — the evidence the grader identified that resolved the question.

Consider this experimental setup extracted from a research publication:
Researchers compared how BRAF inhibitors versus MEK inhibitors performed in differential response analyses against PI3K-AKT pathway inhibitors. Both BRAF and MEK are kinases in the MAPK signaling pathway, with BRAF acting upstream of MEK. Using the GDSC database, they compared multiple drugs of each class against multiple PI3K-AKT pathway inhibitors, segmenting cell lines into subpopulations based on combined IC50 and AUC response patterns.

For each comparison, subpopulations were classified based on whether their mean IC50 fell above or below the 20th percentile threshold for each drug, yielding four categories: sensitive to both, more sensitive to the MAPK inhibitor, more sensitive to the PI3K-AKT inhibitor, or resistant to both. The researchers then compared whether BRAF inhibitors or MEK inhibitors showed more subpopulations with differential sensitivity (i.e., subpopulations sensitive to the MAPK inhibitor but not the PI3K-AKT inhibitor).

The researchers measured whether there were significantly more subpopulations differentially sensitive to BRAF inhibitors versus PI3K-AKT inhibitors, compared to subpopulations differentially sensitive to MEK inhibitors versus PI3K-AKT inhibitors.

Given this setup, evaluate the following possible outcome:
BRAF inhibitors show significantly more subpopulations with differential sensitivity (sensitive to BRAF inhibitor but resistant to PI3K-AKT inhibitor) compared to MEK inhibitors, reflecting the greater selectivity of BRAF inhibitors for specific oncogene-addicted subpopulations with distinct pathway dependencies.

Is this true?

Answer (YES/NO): YES